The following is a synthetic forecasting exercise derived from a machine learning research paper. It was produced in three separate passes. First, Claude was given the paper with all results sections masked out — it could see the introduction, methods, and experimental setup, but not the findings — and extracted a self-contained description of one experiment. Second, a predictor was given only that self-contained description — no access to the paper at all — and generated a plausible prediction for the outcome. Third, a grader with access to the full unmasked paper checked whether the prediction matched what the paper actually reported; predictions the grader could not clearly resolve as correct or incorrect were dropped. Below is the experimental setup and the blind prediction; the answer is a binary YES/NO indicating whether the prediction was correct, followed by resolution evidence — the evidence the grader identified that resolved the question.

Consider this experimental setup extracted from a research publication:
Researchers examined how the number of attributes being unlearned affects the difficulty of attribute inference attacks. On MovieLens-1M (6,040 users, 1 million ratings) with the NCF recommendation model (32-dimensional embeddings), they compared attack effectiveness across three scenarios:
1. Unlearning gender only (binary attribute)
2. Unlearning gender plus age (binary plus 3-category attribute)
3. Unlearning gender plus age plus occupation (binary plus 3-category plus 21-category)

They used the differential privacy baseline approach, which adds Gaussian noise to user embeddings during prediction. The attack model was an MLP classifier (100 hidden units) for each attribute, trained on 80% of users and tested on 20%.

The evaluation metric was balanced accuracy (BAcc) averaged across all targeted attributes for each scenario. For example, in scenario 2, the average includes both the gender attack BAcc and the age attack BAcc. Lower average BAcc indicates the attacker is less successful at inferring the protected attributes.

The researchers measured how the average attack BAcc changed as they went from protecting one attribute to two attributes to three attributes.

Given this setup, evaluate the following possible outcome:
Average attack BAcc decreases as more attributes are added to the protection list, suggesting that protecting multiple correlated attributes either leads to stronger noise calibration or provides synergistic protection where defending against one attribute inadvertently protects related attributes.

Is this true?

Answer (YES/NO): YES